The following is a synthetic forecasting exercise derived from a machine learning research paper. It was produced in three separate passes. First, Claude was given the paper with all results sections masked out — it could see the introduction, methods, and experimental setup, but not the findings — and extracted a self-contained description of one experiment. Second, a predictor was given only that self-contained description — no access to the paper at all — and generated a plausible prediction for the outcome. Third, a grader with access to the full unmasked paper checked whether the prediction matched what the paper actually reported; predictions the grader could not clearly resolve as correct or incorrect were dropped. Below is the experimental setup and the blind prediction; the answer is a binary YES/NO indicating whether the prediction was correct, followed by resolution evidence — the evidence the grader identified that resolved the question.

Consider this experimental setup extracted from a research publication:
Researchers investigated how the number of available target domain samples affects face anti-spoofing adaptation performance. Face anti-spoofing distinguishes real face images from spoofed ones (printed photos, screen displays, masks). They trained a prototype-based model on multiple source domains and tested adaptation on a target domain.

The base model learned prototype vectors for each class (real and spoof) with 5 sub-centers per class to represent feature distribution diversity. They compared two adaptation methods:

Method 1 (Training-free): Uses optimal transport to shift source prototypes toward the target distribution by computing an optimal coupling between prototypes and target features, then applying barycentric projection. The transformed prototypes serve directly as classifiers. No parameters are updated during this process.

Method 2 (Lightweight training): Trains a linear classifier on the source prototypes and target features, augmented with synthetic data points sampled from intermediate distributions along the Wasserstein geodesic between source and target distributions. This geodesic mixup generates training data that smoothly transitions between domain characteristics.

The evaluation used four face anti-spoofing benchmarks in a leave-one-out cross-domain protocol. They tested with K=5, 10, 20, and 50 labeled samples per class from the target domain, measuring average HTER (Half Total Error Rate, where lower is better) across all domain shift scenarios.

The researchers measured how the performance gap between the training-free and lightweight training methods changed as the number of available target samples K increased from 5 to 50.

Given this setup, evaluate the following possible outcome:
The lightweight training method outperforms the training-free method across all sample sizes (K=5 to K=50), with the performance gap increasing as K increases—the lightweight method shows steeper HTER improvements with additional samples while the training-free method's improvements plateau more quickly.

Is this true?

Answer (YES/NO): YES